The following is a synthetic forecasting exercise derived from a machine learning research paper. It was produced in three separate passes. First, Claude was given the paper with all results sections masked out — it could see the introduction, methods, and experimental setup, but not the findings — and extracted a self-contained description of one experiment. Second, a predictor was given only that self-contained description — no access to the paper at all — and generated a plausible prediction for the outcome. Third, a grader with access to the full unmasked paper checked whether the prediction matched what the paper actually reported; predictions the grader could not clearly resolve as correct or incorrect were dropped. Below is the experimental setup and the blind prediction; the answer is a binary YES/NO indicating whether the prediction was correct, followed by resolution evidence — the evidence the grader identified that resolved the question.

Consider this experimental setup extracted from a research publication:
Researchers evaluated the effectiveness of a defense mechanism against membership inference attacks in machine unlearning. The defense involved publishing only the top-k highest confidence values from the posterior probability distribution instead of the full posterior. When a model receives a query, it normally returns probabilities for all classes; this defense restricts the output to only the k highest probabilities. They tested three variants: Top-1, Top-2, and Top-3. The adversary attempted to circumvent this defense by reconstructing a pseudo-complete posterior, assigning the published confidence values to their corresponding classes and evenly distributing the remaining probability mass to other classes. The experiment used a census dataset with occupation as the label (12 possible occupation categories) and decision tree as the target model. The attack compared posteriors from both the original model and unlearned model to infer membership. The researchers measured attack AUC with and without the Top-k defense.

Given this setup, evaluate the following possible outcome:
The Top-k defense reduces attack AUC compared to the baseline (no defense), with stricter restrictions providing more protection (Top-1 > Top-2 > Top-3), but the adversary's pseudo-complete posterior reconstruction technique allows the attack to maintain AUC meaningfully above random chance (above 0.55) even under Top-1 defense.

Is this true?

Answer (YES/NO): YES